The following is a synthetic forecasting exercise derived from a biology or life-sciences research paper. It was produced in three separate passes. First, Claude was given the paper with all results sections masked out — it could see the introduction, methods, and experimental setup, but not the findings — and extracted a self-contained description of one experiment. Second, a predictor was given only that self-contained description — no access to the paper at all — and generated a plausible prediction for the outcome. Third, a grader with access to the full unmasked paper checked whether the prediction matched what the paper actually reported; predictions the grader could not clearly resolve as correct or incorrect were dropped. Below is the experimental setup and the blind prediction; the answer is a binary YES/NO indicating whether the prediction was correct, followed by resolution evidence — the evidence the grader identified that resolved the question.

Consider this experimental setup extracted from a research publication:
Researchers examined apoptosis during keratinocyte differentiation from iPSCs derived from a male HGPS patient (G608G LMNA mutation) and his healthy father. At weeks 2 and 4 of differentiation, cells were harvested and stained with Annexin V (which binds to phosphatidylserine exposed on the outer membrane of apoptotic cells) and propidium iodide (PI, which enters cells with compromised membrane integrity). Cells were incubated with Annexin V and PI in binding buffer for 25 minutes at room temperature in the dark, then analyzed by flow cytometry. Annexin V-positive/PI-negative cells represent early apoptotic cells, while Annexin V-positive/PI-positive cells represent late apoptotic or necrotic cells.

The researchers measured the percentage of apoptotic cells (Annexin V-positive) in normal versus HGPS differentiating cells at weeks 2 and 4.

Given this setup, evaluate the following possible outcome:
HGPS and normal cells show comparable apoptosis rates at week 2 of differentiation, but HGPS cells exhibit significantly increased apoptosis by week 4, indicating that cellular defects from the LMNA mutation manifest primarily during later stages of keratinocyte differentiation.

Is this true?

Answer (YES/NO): NO